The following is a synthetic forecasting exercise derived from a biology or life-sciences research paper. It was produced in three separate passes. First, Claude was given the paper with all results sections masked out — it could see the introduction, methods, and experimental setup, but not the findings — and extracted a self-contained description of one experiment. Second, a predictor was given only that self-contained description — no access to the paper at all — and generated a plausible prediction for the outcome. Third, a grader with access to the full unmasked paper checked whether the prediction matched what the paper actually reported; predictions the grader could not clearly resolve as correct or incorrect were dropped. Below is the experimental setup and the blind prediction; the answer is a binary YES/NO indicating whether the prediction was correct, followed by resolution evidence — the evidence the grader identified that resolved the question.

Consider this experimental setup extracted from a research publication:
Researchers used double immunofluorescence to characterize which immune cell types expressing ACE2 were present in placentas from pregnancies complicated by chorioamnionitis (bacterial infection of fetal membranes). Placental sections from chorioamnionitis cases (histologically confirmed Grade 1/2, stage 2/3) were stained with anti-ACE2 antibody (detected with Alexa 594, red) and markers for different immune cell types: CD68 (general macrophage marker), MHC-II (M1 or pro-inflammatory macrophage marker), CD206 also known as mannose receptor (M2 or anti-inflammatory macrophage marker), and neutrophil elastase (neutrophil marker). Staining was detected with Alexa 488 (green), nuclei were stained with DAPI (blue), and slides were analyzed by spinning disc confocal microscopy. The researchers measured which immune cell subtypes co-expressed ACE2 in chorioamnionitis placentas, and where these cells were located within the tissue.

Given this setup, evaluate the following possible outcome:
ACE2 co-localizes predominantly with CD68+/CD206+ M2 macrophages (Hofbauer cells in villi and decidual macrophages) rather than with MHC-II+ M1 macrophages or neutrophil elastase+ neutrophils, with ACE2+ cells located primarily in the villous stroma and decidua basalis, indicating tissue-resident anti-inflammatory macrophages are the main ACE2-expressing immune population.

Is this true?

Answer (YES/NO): NO